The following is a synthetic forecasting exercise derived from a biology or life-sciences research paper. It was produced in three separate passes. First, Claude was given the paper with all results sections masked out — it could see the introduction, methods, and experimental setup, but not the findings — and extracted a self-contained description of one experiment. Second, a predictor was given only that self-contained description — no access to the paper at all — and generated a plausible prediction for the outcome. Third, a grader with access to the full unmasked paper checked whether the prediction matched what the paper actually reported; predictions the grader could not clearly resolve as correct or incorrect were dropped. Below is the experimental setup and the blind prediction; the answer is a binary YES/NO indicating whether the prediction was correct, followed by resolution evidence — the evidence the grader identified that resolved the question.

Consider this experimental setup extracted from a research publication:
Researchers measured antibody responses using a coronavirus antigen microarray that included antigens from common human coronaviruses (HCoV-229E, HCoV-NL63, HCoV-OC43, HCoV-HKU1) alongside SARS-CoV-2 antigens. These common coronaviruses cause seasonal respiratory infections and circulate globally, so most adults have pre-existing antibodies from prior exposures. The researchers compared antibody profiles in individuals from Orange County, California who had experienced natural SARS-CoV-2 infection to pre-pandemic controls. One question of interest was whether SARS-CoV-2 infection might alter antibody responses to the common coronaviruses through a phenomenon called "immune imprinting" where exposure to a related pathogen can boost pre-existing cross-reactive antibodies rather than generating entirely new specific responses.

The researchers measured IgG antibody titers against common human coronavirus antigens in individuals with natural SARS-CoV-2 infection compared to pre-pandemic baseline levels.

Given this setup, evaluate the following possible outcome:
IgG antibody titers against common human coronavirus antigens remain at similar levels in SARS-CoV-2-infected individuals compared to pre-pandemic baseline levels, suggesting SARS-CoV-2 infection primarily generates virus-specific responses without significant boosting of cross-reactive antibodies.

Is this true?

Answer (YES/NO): YES